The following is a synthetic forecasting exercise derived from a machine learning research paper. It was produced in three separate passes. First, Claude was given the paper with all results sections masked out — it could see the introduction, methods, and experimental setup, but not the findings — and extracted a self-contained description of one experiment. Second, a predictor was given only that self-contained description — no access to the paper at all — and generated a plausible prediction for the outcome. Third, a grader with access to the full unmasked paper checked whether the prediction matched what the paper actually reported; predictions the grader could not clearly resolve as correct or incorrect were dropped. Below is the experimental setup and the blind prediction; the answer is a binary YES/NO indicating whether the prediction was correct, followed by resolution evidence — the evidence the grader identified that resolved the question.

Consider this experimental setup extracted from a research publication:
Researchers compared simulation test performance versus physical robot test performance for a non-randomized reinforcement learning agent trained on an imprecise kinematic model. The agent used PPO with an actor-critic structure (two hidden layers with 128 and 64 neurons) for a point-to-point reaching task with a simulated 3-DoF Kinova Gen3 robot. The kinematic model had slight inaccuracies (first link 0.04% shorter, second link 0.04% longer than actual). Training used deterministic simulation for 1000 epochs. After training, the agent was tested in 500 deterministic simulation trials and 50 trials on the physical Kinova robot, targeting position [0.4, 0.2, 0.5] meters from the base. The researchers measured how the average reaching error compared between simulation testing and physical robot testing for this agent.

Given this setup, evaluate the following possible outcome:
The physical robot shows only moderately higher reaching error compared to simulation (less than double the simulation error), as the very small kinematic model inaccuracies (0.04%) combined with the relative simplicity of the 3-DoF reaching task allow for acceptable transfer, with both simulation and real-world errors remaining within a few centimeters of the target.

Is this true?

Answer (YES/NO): NO